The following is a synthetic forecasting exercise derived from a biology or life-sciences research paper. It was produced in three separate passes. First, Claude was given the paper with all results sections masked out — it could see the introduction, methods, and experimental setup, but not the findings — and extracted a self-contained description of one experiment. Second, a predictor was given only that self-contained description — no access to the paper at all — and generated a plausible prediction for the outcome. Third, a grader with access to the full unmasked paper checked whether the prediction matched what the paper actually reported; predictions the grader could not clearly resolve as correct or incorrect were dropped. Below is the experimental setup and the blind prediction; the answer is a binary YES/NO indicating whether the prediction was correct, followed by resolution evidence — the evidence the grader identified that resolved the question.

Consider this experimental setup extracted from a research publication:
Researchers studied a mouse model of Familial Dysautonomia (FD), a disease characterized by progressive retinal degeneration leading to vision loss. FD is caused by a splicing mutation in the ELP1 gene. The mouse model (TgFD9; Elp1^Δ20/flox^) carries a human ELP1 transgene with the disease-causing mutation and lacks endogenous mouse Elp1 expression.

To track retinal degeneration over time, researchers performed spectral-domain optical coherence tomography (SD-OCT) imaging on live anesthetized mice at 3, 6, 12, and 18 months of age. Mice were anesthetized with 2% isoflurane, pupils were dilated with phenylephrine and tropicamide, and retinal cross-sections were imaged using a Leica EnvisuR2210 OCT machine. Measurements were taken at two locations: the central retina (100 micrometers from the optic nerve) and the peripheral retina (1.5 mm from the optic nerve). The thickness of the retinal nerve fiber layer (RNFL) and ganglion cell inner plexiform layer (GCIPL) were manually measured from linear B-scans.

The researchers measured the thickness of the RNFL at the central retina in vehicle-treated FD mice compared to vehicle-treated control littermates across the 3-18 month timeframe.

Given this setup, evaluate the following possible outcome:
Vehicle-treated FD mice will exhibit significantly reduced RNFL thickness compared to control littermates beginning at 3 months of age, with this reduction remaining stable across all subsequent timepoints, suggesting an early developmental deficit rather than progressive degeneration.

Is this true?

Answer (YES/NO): NO